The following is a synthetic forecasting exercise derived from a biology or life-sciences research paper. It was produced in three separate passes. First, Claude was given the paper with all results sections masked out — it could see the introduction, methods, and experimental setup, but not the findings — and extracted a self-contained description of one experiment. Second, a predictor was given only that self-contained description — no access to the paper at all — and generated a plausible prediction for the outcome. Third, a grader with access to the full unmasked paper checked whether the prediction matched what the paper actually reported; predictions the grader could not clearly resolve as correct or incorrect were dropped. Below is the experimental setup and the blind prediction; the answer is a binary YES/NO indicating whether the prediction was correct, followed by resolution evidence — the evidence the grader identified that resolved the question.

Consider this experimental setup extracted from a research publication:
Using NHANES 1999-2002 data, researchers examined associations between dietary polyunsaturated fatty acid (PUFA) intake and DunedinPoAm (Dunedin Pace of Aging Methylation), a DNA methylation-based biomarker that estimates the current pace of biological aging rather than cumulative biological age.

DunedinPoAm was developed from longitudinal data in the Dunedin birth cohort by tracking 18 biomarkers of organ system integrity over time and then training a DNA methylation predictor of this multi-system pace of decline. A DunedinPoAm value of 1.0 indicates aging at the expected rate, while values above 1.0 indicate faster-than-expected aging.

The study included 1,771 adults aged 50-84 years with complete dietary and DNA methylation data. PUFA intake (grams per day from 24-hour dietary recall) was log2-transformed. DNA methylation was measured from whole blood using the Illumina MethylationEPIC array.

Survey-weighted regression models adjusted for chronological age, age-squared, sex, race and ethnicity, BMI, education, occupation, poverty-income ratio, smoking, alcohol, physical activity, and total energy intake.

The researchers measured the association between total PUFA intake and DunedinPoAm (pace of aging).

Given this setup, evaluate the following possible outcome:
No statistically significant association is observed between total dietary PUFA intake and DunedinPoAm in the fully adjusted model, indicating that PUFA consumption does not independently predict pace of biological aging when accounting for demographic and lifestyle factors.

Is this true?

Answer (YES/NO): YES